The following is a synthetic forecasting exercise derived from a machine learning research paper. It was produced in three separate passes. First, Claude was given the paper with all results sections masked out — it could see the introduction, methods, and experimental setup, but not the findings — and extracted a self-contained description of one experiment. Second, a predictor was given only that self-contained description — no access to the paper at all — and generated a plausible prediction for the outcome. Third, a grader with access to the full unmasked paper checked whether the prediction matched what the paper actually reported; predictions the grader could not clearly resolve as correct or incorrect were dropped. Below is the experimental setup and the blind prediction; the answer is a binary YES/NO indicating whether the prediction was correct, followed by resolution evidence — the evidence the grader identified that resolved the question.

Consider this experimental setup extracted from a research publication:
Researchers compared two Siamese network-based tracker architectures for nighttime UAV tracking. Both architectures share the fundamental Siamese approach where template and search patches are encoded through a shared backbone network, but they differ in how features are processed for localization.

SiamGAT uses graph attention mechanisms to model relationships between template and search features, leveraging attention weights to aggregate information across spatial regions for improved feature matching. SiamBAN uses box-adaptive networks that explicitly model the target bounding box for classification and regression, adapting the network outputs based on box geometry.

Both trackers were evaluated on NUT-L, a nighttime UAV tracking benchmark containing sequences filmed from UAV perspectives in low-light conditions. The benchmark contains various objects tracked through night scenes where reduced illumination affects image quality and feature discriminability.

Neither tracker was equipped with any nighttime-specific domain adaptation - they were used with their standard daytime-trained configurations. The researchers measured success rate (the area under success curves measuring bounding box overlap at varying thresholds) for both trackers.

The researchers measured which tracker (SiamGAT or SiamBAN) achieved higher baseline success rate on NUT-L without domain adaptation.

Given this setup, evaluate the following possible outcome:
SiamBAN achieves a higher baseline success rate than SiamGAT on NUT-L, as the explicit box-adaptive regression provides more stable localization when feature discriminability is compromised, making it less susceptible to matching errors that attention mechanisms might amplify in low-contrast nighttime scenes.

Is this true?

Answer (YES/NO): NO